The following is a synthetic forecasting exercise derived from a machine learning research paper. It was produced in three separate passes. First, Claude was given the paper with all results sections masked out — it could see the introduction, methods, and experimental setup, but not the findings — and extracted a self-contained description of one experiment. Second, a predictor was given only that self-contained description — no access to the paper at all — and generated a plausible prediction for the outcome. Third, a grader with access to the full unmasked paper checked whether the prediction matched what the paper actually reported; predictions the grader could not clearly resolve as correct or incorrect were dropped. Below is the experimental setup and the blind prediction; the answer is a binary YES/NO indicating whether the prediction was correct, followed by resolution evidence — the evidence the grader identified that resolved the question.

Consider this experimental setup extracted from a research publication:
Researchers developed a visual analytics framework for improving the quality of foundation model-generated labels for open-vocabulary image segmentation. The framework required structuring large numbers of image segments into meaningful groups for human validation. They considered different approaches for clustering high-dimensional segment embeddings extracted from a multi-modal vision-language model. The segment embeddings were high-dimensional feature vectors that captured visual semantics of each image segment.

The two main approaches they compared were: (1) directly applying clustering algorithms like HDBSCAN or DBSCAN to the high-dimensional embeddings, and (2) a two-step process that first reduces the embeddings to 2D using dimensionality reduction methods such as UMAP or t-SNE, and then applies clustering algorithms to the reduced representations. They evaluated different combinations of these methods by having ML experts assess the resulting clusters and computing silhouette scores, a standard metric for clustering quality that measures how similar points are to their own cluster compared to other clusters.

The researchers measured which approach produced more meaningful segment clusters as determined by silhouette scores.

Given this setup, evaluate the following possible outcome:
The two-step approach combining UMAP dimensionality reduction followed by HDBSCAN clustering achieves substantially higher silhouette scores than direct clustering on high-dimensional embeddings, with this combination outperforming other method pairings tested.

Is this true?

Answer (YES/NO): YES